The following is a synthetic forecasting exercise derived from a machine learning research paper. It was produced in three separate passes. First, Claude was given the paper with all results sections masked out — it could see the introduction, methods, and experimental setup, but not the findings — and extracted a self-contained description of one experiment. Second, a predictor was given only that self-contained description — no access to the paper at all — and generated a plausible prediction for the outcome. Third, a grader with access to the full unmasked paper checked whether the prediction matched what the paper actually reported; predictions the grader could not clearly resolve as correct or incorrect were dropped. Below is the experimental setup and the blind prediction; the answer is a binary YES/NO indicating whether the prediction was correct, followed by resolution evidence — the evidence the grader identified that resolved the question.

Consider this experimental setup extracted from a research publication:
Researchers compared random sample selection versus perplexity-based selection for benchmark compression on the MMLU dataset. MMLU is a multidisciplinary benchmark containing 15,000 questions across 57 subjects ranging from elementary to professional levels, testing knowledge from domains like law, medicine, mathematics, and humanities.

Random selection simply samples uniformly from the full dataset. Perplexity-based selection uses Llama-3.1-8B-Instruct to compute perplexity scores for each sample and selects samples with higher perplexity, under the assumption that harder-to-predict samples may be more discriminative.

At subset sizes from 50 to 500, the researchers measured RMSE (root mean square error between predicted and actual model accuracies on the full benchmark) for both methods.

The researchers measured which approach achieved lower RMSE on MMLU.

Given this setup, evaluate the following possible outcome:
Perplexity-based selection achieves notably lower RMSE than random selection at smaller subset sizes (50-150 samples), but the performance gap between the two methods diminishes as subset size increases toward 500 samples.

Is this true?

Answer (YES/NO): NO